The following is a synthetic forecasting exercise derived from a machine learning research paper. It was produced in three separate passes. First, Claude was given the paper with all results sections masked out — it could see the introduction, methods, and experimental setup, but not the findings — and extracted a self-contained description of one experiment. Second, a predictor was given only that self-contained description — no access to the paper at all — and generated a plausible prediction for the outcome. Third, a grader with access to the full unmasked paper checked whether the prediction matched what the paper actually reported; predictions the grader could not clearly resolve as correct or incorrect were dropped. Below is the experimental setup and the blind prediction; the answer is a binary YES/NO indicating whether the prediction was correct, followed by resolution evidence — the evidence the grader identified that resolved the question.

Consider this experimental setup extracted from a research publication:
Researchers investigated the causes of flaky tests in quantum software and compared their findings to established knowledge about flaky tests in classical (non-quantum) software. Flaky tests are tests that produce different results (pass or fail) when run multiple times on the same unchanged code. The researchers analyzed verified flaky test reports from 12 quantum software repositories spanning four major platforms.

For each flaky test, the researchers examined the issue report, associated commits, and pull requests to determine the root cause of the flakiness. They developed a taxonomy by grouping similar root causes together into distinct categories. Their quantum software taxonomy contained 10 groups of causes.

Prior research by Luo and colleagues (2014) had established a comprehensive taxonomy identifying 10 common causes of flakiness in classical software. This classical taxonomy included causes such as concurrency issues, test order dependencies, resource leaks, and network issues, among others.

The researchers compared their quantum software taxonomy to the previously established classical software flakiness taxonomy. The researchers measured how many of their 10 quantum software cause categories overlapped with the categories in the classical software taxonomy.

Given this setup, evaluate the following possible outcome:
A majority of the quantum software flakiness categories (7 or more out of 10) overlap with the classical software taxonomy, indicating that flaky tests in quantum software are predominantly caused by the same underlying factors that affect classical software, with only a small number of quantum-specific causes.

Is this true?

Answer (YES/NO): NO